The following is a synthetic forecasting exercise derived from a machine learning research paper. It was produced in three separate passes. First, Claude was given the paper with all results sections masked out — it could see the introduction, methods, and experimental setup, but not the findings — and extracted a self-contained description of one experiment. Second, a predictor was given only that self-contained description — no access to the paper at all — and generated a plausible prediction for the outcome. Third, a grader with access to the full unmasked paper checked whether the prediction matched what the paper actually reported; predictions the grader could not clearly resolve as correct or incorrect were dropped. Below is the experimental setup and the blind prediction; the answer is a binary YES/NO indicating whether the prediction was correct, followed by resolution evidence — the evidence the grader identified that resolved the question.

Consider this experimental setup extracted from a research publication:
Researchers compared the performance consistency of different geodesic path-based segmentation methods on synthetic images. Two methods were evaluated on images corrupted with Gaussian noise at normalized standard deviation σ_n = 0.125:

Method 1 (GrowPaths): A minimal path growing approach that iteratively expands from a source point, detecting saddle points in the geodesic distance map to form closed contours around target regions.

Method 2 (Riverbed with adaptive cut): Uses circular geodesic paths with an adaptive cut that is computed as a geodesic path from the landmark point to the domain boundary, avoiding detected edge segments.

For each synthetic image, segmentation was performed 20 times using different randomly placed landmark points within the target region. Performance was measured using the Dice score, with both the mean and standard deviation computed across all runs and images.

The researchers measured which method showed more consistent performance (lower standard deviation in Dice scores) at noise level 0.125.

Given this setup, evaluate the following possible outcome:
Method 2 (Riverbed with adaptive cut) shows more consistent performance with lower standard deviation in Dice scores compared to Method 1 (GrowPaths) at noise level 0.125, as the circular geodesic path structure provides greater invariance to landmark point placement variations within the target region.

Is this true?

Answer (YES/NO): YES